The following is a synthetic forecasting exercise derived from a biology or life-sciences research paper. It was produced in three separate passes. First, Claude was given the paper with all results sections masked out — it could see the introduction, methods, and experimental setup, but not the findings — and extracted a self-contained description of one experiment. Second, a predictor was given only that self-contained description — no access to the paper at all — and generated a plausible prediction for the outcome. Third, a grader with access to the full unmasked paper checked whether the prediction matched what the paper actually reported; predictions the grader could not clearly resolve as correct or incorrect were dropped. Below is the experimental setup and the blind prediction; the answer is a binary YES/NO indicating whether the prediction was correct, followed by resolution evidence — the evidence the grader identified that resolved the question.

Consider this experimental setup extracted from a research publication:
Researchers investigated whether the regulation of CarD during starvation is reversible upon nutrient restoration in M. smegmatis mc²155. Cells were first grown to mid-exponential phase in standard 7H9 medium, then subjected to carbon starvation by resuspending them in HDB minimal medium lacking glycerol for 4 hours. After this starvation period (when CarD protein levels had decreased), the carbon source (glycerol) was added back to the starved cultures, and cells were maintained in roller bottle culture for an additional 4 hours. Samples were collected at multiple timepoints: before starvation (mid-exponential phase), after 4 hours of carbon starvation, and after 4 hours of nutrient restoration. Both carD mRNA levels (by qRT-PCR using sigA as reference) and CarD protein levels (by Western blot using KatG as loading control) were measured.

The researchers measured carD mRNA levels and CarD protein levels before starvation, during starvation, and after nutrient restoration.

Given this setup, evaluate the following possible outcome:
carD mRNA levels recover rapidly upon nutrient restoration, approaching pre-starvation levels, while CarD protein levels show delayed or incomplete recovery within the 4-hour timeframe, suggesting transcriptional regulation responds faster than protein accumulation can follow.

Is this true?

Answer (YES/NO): NO